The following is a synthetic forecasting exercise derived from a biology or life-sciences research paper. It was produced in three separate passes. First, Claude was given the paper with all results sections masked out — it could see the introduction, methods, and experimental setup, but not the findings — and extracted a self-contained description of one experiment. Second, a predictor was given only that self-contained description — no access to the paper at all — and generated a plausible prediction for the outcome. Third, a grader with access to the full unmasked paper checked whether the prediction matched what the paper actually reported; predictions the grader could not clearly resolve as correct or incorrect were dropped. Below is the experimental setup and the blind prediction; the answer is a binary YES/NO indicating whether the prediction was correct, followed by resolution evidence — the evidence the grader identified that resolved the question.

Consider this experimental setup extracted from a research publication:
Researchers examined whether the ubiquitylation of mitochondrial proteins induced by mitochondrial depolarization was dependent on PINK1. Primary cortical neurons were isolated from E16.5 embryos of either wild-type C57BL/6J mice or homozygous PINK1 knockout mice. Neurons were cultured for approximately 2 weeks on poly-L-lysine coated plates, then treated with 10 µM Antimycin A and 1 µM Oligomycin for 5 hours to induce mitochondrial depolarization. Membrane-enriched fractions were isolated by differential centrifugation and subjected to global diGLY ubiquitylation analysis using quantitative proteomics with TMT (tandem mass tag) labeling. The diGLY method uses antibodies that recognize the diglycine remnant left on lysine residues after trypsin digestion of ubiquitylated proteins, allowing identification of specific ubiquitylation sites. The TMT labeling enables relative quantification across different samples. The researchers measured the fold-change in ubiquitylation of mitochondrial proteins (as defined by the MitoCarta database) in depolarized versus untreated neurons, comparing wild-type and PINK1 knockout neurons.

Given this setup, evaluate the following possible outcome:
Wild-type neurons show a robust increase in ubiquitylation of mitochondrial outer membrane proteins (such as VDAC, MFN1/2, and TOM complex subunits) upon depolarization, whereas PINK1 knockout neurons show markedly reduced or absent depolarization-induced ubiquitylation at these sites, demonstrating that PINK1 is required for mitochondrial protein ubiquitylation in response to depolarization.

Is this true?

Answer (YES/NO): YES